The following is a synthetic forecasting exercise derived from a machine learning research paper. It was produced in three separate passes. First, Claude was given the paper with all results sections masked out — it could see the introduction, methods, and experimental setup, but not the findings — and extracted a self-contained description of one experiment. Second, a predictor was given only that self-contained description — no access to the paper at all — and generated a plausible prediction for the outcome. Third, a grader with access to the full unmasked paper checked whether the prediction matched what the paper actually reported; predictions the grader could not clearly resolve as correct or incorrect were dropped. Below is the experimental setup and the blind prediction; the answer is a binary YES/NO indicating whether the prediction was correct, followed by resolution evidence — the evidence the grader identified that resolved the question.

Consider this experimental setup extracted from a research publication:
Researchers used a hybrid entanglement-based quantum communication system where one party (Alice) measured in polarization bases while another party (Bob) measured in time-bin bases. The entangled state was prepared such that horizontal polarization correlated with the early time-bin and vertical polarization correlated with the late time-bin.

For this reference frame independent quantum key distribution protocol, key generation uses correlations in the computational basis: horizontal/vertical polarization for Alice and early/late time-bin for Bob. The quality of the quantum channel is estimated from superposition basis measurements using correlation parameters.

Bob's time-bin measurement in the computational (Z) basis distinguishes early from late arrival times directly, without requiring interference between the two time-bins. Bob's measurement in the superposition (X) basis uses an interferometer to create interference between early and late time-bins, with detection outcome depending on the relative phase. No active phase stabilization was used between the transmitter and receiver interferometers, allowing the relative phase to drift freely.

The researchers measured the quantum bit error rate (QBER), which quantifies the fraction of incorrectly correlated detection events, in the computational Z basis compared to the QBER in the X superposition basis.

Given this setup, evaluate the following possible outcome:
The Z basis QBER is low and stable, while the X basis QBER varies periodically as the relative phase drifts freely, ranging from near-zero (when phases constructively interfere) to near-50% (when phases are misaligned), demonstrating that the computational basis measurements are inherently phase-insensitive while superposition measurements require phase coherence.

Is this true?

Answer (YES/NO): NO